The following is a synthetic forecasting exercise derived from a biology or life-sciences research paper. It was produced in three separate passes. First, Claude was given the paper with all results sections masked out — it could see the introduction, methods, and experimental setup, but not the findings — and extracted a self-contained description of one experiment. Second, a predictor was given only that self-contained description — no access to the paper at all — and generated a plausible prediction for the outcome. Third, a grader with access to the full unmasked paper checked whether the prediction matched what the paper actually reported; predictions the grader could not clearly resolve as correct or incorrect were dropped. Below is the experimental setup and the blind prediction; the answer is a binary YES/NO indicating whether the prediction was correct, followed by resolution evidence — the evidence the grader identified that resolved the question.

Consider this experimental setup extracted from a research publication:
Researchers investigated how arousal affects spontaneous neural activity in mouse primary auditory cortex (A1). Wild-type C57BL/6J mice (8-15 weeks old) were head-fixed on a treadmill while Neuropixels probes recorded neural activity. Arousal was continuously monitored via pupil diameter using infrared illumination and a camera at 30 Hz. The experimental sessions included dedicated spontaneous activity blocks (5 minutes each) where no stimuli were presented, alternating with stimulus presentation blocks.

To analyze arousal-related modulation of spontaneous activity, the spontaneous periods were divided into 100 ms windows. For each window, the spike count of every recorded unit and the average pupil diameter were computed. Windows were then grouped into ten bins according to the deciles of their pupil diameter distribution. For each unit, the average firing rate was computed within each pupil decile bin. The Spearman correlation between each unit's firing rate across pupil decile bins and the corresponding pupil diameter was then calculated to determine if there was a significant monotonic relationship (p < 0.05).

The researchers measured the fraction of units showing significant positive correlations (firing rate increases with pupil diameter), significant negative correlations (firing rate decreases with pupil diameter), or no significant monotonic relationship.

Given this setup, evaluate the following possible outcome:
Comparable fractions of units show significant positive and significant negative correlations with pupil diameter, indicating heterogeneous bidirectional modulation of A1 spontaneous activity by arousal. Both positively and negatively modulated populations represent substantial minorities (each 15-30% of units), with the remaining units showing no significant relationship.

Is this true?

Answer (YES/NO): YES